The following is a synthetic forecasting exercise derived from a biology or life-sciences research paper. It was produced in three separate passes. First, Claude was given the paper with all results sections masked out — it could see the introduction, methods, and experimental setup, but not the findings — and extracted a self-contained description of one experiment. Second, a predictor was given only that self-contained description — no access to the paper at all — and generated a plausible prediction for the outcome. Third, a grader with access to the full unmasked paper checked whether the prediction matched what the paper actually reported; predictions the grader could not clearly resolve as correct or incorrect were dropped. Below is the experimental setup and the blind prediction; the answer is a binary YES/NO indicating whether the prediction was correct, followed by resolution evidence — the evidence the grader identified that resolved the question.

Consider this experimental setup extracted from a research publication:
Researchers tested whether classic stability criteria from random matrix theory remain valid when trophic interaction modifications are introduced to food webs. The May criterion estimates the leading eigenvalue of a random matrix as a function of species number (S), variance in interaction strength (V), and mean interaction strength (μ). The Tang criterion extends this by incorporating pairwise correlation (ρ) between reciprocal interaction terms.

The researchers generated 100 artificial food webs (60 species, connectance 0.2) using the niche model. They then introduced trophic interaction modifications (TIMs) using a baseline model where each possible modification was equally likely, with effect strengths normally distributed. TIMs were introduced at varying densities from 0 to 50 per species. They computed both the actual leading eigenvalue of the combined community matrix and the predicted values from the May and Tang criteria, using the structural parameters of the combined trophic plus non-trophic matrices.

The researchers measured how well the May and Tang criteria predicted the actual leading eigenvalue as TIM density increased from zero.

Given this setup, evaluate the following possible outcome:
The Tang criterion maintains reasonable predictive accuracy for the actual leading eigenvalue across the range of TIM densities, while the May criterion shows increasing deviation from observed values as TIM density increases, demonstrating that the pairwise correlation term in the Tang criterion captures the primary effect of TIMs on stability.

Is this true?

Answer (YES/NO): NO